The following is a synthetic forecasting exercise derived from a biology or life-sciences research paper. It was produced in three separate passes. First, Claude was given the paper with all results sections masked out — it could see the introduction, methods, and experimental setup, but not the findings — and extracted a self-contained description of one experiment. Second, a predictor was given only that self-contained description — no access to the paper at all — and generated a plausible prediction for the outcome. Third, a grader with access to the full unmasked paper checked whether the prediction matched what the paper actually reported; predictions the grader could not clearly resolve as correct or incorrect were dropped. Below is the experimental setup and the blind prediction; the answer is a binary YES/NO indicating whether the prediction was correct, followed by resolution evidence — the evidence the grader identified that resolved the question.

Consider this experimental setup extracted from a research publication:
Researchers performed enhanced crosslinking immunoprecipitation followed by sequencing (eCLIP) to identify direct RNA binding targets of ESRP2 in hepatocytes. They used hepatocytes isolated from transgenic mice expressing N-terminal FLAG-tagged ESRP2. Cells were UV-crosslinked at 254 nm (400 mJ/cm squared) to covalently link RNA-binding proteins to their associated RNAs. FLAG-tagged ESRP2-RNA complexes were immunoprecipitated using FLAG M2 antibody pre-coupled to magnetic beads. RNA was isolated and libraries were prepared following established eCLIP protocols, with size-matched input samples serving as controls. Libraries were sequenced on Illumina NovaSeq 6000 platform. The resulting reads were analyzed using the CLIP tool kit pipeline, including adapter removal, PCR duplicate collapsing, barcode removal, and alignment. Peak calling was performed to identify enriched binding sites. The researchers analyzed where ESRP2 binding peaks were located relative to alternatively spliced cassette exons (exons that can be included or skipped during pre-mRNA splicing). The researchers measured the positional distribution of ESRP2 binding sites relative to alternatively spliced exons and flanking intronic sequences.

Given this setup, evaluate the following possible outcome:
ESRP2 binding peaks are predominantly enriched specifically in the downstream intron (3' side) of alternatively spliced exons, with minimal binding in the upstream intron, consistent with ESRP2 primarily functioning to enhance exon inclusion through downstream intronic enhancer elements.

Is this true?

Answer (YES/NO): NO